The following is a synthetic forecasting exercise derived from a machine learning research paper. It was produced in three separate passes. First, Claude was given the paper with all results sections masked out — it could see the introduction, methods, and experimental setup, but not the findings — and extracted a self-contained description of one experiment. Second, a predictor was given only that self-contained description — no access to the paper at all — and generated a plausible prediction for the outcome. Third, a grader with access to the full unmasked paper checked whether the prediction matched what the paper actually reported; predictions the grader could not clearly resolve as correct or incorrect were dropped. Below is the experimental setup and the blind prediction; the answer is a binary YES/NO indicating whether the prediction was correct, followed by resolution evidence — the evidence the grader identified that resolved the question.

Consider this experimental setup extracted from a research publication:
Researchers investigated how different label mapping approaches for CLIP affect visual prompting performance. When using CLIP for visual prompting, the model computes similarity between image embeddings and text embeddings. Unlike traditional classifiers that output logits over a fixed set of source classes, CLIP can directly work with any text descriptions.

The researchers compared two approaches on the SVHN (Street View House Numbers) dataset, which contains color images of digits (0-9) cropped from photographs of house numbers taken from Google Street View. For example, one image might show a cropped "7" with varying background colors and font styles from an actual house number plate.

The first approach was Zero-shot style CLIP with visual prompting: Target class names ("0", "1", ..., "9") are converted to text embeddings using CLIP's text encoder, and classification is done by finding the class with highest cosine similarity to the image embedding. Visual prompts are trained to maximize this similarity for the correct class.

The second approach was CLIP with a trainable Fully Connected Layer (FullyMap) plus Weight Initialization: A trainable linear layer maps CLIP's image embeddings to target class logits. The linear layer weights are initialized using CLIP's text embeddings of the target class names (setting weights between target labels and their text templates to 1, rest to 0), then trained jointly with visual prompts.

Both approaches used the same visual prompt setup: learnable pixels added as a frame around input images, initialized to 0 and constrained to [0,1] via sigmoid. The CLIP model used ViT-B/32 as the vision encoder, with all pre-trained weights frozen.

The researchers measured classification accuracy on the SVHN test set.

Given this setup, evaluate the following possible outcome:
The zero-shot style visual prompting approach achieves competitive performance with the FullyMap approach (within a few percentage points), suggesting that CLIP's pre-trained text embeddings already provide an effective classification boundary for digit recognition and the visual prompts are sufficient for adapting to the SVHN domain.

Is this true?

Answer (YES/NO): NO